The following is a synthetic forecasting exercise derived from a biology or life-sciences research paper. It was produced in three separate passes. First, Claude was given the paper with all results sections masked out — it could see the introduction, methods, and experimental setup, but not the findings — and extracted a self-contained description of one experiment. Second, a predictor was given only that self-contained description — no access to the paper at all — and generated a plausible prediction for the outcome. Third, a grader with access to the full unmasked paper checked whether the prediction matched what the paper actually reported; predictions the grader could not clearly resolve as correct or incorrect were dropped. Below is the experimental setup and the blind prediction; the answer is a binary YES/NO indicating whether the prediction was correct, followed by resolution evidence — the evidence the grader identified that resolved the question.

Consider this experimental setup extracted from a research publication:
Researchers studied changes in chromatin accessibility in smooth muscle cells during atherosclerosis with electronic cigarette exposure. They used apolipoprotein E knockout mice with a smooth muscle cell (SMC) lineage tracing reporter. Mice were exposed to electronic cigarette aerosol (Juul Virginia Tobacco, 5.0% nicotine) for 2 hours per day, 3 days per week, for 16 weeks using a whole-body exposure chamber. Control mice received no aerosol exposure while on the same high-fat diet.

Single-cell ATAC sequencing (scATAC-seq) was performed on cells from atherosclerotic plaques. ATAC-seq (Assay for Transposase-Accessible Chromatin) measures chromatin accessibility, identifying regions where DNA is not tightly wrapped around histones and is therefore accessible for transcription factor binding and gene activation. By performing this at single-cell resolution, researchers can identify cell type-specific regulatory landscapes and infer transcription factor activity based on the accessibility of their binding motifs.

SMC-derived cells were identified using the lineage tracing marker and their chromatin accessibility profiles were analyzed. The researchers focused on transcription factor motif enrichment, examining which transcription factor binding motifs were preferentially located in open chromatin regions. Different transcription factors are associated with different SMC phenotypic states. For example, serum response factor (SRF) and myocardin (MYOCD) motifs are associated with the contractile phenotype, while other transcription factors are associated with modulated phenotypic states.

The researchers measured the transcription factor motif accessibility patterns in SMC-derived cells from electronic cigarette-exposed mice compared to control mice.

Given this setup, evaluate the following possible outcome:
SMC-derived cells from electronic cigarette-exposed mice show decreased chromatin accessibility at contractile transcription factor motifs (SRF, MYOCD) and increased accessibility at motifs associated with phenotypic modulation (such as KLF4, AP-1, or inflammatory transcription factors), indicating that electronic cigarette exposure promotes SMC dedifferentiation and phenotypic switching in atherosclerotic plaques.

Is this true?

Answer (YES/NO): NO